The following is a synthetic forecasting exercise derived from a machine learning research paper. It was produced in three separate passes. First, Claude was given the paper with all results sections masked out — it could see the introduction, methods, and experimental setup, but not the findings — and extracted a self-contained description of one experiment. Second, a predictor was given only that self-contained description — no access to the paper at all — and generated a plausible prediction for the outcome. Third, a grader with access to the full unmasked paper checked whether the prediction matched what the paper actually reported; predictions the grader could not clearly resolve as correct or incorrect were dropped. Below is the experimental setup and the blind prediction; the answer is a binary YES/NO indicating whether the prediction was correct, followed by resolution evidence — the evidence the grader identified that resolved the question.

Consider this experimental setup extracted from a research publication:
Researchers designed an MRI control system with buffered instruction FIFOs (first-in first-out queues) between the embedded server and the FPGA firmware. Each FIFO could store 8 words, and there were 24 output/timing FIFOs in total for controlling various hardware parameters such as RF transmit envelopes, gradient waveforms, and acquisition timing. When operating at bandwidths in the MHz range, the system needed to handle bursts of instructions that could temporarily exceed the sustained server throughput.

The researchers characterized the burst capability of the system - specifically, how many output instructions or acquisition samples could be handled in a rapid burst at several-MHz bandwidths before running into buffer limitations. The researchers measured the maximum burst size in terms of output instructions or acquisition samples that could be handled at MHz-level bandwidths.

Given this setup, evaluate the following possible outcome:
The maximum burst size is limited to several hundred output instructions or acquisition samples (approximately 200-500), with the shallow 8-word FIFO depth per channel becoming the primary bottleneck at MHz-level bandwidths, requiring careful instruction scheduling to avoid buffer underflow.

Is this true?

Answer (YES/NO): NO